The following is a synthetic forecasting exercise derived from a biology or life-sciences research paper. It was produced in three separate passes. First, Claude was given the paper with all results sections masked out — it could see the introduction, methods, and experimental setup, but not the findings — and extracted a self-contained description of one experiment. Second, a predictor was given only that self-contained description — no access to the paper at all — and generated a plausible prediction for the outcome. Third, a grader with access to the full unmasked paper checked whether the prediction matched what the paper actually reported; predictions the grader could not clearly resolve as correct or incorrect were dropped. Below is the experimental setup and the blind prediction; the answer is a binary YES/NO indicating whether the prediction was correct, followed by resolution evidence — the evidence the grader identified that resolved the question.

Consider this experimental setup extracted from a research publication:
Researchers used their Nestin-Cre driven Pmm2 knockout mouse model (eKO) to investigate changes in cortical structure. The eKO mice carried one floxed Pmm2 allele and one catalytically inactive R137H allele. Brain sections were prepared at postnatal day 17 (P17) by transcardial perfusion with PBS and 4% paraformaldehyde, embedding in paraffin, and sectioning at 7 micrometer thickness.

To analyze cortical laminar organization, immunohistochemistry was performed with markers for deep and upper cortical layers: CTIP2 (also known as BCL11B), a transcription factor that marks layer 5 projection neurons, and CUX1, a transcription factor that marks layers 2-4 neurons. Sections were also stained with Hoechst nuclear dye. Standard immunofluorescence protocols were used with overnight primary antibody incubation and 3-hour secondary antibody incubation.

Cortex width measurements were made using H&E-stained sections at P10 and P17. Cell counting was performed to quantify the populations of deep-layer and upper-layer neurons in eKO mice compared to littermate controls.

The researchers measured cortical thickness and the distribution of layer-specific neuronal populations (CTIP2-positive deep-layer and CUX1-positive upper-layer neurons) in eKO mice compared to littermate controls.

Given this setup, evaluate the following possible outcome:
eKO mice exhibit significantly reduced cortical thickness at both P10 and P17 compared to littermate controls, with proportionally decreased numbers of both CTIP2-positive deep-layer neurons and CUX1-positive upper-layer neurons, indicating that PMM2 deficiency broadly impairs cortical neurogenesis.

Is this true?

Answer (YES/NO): NO